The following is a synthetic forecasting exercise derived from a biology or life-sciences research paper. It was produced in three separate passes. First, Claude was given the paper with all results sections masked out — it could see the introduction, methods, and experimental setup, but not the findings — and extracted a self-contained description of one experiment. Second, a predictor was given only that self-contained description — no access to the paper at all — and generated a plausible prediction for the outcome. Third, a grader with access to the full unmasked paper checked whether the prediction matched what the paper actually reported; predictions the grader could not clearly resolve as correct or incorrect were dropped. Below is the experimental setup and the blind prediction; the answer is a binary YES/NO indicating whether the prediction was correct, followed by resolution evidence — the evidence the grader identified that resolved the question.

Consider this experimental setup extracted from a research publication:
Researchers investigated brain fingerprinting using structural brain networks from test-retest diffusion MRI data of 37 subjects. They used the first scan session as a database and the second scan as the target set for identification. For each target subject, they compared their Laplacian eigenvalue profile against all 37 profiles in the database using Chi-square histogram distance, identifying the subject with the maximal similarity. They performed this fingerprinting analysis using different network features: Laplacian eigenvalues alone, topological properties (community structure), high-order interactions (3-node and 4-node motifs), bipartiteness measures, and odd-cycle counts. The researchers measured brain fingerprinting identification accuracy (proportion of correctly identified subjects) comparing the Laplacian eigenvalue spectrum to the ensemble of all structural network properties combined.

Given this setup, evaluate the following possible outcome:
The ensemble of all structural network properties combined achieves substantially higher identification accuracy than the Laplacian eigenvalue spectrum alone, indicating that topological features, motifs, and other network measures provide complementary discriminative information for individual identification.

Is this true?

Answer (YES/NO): NO